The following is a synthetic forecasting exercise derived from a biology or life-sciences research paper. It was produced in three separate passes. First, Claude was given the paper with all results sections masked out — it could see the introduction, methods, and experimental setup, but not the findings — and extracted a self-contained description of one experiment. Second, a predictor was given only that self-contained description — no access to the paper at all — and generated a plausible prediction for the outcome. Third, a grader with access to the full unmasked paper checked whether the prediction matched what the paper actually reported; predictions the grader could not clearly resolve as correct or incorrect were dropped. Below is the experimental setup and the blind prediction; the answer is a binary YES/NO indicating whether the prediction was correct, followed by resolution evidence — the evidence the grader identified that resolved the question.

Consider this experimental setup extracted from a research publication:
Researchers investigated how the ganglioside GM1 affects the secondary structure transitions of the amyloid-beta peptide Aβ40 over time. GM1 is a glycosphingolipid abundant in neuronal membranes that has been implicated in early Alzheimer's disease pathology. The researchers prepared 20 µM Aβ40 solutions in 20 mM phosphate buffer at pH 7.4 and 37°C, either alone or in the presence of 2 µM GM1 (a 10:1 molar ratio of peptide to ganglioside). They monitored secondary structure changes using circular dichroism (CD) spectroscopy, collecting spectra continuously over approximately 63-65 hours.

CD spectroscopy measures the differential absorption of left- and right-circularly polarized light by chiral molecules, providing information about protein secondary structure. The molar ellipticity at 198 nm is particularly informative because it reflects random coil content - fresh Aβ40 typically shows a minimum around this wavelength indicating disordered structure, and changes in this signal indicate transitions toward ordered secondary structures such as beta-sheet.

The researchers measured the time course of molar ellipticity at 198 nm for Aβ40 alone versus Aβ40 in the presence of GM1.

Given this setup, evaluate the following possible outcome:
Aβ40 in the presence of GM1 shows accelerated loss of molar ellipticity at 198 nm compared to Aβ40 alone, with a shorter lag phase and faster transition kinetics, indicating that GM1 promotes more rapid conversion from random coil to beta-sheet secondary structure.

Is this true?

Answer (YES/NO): NO